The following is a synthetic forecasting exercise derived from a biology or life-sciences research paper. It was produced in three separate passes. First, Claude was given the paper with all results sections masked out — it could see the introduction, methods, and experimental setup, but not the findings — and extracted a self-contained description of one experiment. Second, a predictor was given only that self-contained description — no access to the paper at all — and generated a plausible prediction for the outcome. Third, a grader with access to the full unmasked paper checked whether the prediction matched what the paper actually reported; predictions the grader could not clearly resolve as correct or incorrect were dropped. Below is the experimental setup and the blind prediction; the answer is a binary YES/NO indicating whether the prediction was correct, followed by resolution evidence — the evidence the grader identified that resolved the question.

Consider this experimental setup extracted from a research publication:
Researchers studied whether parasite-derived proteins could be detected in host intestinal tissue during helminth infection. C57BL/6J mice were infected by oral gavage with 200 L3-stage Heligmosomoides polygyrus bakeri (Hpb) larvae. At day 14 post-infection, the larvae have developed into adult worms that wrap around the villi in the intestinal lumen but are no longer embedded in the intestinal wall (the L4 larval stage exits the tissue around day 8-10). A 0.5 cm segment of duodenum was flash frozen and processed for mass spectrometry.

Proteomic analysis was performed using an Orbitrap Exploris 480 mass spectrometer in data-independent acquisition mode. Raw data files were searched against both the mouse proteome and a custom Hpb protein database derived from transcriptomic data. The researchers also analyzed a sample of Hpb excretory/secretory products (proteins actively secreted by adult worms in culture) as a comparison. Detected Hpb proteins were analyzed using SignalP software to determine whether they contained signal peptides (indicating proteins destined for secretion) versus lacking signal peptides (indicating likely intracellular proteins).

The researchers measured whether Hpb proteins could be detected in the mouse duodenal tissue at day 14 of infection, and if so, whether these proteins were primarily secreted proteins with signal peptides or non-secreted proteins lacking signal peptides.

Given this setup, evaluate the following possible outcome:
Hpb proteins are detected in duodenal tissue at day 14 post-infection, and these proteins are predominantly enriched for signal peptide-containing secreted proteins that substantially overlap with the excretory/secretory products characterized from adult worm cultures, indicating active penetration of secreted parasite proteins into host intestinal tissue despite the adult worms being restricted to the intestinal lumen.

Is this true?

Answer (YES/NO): NO